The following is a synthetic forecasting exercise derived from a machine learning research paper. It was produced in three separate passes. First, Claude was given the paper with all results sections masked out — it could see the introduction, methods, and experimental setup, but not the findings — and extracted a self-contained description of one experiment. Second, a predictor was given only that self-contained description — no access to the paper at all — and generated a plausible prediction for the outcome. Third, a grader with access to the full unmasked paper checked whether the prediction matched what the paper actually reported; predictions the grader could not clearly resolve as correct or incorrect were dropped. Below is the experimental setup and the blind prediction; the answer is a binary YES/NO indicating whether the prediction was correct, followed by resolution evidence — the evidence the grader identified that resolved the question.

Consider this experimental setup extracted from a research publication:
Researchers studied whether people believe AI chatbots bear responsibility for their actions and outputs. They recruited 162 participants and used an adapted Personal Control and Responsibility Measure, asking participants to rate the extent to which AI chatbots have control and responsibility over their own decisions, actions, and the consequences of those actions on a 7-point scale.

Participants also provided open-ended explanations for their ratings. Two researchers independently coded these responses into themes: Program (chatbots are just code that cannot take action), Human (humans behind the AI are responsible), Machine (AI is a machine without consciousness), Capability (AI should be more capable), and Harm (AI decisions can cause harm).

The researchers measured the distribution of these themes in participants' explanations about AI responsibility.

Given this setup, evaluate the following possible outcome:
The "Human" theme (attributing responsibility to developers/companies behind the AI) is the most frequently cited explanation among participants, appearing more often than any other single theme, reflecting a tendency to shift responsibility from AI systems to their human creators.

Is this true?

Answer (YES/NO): NO